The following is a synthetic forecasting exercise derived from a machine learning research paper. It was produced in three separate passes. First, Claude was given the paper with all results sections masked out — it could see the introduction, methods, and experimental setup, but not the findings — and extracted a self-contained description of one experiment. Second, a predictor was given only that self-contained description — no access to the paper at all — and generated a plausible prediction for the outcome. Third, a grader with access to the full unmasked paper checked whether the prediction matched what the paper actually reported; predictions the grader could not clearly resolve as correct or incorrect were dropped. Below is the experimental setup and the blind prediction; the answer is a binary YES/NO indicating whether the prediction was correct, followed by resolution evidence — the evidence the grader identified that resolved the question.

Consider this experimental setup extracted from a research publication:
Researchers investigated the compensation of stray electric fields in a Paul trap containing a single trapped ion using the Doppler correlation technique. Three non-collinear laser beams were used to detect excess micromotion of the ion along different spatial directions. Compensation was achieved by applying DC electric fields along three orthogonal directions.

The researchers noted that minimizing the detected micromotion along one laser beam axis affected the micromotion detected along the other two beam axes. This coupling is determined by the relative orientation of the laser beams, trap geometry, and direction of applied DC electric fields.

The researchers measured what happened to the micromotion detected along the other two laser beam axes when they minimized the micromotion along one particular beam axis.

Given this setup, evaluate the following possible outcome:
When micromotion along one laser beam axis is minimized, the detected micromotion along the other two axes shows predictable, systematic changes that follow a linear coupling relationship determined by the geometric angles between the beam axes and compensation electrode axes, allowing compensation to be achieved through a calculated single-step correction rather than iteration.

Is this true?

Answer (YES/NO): NO